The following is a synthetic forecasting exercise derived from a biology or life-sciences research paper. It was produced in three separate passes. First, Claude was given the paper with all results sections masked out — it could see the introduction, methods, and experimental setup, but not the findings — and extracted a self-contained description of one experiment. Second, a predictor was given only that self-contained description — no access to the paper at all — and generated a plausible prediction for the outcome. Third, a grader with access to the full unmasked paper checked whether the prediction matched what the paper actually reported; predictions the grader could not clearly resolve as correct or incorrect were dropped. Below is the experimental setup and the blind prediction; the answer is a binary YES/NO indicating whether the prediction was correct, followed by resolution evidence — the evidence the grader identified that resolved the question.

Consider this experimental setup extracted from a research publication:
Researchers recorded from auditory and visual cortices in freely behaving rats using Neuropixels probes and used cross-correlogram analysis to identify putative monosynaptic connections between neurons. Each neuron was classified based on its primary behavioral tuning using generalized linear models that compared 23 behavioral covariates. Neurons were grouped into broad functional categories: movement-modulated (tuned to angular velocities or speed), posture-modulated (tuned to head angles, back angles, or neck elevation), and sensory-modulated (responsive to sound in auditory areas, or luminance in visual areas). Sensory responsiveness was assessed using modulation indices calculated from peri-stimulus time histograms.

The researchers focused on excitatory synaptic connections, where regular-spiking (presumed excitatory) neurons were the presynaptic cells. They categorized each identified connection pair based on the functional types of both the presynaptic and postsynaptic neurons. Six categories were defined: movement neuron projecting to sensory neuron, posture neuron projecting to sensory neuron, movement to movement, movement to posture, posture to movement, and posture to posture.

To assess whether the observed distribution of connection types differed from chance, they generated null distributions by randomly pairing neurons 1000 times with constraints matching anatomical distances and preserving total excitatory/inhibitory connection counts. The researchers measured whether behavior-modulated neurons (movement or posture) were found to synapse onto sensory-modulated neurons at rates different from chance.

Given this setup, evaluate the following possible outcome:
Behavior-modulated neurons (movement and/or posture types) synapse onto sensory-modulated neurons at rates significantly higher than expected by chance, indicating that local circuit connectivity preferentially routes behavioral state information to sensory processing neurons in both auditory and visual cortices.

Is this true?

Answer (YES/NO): YES